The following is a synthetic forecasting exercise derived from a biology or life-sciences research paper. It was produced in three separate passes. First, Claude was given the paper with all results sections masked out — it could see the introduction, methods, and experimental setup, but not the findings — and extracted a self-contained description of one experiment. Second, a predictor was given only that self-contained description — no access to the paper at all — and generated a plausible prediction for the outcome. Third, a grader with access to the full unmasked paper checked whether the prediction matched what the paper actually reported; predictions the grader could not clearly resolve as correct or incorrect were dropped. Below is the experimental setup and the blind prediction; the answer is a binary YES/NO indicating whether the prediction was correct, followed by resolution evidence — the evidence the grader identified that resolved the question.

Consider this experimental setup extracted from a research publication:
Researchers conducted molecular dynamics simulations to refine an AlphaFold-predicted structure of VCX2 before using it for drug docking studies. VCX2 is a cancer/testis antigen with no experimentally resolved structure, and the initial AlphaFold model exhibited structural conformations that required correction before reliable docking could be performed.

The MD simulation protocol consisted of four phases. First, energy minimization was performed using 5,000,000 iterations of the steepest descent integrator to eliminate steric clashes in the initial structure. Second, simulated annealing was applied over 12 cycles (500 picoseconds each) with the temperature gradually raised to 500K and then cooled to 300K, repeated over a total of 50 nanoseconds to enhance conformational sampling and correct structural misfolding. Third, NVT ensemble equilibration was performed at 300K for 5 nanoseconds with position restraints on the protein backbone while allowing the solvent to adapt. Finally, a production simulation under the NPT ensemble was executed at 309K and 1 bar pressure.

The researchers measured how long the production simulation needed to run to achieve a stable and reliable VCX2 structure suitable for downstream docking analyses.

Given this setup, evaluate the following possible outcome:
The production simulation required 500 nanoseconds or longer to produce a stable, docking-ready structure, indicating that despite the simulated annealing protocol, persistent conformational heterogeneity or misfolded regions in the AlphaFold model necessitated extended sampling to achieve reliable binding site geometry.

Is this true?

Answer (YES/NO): YES